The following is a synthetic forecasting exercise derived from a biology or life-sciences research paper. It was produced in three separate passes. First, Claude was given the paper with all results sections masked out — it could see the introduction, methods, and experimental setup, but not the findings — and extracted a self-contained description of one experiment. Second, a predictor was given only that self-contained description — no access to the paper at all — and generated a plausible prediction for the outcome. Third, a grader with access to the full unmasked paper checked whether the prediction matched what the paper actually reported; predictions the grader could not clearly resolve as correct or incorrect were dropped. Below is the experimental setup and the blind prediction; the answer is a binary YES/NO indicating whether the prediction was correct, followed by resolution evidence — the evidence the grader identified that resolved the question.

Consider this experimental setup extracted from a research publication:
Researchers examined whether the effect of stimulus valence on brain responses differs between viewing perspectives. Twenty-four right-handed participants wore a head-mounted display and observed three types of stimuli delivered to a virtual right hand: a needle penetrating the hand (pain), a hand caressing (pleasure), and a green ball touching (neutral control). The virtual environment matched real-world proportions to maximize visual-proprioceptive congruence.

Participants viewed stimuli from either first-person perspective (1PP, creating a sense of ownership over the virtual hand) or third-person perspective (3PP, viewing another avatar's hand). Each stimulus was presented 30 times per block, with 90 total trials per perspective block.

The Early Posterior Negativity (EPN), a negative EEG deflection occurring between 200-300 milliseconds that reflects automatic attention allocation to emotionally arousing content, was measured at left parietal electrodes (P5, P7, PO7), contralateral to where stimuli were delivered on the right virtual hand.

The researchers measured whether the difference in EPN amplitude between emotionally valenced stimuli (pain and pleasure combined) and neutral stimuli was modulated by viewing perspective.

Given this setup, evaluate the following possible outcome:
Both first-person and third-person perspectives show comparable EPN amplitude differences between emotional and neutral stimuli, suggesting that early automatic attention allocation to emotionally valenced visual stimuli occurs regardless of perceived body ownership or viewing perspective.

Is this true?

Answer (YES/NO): YES